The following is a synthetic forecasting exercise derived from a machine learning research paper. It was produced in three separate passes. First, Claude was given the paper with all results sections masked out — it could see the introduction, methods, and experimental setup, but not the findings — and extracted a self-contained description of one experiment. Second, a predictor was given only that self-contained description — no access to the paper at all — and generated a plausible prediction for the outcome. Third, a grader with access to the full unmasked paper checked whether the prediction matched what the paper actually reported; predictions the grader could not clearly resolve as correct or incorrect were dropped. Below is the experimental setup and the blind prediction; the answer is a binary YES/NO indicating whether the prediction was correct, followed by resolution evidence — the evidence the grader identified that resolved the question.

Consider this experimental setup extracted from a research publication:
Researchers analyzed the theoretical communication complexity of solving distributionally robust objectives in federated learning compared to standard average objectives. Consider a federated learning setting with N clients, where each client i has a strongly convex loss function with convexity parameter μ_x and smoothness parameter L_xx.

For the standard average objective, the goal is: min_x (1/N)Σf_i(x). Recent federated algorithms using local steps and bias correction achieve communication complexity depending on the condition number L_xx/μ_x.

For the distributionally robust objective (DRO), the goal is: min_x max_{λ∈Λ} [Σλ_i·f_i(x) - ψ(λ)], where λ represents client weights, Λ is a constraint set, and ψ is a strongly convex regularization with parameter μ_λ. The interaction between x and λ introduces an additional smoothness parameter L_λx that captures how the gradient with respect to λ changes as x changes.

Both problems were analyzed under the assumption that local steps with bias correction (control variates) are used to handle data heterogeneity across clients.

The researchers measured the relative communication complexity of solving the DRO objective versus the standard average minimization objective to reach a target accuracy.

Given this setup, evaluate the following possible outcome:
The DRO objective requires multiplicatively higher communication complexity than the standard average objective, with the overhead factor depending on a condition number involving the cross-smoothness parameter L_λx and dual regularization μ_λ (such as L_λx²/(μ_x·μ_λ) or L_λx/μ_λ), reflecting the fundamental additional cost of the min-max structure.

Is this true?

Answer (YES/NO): YES